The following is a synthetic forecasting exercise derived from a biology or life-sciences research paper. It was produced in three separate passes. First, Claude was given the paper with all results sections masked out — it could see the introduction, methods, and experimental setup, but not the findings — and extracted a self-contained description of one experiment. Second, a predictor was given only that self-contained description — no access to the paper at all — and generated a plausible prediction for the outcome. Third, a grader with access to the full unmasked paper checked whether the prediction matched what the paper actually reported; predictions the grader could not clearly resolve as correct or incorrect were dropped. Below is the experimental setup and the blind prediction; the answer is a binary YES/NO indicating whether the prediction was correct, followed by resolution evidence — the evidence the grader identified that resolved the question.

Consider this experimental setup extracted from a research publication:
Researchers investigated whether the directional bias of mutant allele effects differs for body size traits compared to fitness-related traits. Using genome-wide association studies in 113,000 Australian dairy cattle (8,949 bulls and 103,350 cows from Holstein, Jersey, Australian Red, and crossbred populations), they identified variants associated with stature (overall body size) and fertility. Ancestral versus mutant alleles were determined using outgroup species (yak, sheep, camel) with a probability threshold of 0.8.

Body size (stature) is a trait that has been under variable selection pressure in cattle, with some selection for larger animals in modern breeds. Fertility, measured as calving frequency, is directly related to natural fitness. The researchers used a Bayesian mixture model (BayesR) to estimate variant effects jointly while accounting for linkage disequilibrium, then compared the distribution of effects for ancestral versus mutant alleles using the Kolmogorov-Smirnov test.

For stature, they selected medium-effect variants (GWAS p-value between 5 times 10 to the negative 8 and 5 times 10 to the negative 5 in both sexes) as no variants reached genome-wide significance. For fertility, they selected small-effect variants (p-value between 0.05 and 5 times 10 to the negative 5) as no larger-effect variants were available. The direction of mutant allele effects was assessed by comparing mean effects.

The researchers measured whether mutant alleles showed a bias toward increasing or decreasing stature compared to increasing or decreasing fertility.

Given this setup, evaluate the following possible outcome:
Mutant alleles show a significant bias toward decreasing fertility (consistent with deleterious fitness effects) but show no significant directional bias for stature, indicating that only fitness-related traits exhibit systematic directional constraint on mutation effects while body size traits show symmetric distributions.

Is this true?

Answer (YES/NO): NO